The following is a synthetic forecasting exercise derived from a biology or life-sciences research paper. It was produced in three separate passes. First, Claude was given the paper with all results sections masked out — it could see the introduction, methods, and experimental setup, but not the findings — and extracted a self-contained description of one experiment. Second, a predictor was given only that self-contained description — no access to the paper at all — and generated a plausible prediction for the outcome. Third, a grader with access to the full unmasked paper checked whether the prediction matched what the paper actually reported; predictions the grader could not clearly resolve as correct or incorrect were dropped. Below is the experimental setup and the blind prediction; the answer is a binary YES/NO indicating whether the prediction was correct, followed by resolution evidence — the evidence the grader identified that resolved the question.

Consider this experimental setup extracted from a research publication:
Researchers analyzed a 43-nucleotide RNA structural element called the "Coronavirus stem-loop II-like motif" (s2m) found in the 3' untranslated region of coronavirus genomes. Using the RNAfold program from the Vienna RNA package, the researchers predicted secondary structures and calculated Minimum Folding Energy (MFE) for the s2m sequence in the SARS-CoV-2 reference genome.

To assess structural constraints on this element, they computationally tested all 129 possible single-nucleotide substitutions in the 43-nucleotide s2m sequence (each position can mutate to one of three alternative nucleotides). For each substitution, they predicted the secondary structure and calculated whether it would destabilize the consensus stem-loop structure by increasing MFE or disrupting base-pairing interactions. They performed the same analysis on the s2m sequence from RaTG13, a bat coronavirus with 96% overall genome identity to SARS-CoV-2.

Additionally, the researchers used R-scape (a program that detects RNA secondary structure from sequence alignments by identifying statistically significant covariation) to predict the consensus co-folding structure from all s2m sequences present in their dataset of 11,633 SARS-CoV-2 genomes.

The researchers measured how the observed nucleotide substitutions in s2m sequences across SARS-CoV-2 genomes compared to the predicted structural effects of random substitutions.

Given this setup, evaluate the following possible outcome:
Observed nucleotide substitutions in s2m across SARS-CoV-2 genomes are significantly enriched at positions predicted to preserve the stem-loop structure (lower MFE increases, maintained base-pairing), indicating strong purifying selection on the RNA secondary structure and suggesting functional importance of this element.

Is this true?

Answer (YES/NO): NO